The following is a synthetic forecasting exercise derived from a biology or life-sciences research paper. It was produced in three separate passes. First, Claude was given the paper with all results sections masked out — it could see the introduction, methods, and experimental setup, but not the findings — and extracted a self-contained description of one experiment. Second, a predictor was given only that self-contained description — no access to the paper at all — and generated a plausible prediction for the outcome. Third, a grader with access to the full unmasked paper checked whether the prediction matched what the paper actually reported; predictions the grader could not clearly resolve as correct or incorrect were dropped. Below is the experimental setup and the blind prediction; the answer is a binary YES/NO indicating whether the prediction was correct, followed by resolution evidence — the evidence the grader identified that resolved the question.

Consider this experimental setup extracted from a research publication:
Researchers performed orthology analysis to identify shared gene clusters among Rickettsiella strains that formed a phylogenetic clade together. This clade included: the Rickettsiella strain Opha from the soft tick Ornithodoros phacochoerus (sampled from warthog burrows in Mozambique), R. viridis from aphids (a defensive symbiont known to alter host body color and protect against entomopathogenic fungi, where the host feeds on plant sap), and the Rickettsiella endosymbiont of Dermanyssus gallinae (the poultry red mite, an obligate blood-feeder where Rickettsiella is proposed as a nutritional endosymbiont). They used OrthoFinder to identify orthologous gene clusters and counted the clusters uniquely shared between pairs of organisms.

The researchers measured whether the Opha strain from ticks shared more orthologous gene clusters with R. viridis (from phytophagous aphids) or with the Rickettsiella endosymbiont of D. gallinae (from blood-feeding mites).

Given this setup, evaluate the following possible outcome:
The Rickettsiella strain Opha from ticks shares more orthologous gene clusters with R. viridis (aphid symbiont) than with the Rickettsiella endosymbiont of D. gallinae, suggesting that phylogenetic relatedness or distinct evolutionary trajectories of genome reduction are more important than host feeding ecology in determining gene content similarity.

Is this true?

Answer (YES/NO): NO